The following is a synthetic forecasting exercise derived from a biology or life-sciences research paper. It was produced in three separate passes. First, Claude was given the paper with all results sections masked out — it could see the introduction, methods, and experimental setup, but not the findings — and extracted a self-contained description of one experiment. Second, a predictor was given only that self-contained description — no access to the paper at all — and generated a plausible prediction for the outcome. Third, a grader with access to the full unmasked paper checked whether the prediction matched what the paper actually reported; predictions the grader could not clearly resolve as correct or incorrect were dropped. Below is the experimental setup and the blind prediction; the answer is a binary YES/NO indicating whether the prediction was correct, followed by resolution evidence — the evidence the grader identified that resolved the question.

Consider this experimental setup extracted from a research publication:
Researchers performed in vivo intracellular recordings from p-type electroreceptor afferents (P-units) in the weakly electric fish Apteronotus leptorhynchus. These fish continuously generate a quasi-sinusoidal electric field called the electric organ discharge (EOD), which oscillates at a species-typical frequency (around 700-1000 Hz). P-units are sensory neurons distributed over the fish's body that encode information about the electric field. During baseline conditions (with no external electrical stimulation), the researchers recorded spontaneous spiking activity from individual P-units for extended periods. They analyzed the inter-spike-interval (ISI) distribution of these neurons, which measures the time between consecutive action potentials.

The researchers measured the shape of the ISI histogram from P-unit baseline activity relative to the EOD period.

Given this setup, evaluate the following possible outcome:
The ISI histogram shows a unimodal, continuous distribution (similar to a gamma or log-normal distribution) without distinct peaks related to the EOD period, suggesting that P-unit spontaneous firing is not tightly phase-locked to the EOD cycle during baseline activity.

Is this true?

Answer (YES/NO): NO